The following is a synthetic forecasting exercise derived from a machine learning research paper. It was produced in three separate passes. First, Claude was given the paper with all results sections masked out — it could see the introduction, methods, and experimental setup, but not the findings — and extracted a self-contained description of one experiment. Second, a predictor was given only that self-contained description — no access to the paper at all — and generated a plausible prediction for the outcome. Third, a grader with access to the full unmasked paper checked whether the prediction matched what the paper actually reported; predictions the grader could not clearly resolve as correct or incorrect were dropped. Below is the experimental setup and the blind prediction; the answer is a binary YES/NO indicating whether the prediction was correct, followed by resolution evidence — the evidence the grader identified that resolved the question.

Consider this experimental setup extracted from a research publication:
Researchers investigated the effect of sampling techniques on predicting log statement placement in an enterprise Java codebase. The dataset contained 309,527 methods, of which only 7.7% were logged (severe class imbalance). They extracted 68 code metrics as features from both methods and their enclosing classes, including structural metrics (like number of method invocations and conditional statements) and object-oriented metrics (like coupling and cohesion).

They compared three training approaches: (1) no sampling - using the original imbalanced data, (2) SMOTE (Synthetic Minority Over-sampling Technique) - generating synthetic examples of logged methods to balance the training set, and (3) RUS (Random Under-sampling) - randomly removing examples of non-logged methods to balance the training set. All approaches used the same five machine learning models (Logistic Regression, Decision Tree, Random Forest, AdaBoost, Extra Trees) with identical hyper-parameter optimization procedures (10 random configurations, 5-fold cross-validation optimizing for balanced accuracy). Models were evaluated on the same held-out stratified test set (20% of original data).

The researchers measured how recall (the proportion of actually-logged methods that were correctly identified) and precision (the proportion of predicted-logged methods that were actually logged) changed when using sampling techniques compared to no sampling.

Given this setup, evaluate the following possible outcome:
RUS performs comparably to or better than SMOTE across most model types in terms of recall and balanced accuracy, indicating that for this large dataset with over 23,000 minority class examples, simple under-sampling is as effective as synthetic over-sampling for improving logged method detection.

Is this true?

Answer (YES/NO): YES